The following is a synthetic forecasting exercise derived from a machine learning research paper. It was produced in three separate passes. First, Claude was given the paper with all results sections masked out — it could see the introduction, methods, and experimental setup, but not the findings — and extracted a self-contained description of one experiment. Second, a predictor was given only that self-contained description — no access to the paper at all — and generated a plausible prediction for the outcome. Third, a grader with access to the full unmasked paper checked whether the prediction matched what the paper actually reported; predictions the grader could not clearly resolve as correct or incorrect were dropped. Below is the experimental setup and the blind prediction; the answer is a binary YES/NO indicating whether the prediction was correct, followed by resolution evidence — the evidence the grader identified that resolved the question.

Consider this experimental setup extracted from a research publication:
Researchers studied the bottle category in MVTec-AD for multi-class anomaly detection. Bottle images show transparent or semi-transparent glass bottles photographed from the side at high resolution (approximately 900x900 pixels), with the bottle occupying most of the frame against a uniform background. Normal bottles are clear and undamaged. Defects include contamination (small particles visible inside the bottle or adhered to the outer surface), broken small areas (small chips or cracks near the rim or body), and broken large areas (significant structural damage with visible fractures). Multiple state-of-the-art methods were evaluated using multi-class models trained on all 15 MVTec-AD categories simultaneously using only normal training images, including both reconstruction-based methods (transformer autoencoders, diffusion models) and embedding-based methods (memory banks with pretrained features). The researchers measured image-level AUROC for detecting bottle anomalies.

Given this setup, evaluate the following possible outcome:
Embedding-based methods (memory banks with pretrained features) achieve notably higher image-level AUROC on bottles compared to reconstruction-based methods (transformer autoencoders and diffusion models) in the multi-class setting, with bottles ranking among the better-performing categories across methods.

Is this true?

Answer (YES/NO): NO